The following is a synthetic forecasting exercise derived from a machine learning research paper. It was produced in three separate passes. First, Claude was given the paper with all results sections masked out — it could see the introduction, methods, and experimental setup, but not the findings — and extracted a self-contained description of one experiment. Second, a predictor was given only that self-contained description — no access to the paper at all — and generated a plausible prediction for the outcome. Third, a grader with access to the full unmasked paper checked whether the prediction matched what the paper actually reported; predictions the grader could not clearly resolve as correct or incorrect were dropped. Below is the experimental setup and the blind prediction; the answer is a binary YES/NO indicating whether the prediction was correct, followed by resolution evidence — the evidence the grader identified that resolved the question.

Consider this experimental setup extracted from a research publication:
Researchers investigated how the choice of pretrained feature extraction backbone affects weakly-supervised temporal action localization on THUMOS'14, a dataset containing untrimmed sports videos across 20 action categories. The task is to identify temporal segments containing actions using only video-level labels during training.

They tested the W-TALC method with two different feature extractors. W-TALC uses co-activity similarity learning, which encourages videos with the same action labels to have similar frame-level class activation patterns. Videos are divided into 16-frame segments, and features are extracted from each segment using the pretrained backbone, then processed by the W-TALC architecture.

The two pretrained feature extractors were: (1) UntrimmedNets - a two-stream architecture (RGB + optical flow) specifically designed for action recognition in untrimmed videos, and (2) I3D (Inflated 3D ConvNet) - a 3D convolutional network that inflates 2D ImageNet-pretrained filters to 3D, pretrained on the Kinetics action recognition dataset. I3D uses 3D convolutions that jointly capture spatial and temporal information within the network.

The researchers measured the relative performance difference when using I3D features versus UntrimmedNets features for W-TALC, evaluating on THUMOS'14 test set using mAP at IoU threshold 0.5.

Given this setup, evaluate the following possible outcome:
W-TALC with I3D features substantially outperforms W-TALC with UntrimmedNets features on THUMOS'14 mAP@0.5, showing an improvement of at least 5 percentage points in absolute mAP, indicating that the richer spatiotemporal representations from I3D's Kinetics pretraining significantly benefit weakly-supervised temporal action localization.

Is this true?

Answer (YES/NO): NO